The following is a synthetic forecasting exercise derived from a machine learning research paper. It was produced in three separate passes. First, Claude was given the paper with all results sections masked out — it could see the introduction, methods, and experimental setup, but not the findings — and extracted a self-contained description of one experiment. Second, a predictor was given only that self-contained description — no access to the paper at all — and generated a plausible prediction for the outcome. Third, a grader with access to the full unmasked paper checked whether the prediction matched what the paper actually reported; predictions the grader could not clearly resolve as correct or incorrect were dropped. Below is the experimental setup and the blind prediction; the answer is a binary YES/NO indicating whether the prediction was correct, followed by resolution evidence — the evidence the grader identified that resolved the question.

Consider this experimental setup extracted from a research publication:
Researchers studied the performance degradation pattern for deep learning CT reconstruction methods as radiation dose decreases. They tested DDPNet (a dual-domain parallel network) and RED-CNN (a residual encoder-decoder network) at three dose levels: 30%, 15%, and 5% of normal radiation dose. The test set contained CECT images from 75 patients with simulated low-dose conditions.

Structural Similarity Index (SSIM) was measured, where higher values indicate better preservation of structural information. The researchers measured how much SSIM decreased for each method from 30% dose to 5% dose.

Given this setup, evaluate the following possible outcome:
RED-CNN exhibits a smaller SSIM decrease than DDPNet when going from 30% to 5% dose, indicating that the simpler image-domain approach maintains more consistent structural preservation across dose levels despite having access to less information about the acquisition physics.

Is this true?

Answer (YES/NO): NO